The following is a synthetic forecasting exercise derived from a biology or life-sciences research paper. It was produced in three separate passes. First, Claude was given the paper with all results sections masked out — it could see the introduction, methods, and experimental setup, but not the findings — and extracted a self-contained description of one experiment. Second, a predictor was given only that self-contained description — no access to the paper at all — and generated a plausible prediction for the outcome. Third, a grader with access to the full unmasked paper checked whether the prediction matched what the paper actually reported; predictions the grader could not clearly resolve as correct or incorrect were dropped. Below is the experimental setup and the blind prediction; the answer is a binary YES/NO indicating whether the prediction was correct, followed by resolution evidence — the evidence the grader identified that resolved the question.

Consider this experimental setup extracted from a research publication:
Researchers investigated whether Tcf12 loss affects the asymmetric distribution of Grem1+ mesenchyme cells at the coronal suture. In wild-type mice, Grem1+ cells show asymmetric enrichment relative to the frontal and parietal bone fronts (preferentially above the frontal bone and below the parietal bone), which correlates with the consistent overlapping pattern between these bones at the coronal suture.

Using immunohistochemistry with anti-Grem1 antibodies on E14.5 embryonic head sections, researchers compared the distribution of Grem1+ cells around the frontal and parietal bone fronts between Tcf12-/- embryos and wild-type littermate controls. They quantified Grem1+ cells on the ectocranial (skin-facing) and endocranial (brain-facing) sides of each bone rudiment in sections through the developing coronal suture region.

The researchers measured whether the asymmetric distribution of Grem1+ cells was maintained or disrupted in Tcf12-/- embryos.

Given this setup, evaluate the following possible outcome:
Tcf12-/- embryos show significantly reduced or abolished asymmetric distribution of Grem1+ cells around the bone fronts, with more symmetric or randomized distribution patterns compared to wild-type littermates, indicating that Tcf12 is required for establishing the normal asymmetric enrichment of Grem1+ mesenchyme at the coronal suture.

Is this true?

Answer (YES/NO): YES